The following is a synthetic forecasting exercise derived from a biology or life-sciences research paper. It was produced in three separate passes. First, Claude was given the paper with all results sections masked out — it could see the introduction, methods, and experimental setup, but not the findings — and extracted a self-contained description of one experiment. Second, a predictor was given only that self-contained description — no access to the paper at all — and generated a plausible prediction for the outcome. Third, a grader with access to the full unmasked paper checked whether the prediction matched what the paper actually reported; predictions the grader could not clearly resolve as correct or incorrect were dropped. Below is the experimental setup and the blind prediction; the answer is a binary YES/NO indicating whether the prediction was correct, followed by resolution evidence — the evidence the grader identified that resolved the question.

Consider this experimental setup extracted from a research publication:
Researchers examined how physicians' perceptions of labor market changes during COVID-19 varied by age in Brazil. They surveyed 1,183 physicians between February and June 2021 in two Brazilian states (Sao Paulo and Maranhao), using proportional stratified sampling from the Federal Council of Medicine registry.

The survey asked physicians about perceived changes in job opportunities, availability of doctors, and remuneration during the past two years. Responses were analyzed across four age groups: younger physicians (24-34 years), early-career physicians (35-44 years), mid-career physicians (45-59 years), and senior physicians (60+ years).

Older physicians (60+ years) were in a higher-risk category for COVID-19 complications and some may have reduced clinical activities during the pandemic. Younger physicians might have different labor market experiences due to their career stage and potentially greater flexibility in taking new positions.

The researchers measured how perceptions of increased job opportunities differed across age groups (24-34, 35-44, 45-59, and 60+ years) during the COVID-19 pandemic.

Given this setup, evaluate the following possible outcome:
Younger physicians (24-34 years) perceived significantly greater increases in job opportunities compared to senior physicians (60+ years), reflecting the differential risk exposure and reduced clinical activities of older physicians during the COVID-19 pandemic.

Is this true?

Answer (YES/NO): NO